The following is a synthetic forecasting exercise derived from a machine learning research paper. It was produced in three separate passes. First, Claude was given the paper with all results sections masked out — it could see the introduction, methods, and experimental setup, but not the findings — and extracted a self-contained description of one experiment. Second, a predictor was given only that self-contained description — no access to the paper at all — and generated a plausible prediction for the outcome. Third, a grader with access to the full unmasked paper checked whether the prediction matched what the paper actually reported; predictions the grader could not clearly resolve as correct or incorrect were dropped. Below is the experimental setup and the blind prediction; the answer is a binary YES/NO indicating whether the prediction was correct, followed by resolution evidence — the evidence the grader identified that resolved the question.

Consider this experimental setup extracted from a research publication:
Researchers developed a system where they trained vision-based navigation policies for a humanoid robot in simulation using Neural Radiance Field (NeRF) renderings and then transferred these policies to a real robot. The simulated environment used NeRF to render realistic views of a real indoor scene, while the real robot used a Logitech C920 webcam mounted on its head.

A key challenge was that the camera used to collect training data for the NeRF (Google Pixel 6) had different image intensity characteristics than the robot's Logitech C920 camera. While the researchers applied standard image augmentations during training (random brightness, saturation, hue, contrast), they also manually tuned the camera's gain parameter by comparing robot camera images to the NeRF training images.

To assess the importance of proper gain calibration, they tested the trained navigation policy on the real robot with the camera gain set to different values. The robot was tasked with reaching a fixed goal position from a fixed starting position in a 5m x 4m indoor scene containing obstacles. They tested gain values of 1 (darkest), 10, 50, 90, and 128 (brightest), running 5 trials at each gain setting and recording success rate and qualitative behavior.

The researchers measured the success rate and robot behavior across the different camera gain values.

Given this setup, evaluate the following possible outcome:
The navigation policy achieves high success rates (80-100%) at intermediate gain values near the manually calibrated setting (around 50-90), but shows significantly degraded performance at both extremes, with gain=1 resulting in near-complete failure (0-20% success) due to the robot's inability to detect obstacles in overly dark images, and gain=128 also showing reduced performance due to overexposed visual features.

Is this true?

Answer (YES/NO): NO